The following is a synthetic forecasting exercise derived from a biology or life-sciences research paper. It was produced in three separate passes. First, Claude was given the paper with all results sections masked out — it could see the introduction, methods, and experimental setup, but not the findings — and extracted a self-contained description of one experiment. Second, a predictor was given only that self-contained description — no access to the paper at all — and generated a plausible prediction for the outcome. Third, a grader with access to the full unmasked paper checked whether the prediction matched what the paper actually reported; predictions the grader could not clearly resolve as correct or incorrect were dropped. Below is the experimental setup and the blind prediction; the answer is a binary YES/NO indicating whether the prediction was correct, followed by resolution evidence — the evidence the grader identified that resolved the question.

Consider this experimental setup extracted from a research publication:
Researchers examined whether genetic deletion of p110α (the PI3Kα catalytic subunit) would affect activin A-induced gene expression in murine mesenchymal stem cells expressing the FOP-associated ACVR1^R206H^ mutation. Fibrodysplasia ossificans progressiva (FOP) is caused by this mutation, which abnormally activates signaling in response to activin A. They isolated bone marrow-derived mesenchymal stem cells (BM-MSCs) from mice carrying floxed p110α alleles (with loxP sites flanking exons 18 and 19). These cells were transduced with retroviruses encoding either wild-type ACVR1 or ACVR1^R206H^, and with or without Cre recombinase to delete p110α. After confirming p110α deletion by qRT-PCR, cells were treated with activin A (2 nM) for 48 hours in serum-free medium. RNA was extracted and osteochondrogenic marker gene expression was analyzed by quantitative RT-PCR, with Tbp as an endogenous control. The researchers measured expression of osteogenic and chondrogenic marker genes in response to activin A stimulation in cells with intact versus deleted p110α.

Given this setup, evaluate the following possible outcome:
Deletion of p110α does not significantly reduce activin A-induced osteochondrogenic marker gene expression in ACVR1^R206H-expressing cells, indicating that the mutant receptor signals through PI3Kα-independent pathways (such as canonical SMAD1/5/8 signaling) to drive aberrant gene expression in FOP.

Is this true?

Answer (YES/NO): NO